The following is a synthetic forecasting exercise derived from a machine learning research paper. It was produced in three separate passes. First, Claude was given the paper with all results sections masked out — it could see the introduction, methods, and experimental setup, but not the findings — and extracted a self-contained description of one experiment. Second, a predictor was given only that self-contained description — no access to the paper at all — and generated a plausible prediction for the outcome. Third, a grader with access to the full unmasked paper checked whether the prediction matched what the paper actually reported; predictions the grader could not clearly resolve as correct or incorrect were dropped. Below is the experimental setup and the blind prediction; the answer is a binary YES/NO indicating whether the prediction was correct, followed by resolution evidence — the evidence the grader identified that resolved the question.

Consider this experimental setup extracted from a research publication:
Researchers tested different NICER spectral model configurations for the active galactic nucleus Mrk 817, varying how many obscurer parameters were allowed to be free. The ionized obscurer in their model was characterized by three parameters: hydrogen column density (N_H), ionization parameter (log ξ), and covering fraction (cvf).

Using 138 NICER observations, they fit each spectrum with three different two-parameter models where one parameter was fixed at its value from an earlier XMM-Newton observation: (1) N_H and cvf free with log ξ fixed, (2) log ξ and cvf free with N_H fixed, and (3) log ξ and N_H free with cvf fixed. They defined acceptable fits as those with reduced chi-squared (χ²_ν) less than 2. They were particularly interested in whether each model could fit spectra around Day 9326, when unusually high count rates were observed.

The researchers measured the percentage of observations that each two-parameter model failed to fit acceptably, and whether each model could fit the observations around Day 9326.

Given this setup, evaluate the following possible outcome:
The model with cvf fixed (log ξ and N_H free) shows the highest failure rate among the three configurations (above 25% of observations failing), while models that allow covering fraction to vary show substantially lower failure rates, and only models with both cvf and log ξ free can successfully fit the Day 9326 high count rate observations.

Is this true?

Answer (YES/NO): NO